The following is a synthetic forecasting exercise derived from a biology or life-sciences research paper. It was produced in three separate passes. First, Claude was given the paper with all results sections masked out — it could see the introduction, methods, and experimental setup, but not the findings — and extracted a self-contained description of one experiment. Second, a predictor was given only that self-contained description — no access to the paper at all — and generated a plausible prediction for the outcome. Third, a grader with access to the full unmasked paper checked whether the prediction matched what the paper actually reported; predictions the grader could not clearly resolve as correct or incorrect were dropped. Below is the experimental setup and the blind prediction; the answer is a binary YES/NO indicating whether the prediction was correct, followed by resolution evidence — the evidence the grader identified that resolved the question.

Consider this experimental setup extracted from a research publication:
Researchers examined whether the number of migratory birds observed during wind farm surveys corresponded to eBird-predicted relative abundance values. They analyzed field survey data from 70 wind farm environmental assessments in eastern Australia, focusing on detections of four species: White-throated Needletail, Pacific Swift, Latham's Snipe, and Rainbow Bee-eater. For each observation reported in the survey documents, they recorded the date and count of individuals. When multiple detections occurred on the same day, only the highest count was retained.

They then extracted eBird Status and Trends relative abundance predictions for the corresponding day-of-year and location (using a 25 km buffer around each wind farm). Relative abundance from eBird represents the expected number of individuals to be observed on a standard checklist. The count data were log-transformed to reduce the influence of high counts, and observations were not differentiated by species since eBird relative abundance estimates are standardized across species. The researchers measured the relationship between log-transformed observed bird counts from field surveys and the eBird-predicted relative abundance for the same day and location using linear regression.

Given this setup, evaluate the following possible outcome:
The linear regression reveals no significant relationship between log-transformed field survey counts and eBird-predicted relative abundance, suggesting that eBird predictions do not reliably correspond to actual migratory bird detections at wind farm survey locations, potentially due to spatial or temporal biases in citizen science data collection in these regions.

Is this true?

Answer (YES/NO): NO